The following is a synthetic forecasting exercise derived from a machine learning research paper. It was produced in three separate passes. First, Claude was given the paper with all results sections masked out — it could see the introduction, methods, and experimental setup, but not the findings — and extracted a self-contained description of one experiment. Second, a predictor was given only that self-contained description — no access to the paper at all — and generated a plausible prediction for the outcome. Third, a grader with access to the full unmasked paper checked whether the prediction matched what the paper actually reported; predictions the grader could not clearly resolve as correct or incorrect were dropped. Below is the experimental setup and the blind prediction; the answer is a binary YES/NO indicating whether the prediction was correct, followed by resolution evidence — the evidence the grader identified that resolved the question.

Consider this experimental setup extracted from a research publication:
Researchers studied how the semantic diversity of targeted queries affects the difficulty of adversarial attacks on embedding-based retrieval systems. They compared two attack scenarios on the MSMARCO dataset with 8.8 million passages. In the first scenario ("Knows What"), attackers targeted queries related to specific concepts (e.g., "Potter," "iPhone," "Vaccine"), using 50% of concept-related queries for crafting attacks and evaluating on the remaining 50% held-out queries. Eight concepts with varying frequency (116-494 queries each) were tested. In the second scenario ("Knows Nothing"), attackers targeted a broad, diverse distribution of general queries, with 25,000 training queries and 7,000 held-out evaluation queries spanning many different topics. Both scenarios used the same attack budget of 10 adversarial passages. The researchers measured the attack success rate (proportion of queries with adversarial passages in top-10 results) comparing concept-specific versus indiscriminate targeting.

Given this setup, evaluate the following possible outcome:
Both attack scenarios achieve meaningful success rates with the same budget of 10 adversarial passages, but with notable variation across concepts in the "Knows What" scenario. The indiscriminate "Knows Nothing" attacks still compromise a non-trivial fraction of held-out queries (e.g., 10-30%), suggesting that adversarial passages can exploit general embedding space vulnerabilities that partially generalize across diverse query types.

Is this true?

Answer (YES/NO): NO